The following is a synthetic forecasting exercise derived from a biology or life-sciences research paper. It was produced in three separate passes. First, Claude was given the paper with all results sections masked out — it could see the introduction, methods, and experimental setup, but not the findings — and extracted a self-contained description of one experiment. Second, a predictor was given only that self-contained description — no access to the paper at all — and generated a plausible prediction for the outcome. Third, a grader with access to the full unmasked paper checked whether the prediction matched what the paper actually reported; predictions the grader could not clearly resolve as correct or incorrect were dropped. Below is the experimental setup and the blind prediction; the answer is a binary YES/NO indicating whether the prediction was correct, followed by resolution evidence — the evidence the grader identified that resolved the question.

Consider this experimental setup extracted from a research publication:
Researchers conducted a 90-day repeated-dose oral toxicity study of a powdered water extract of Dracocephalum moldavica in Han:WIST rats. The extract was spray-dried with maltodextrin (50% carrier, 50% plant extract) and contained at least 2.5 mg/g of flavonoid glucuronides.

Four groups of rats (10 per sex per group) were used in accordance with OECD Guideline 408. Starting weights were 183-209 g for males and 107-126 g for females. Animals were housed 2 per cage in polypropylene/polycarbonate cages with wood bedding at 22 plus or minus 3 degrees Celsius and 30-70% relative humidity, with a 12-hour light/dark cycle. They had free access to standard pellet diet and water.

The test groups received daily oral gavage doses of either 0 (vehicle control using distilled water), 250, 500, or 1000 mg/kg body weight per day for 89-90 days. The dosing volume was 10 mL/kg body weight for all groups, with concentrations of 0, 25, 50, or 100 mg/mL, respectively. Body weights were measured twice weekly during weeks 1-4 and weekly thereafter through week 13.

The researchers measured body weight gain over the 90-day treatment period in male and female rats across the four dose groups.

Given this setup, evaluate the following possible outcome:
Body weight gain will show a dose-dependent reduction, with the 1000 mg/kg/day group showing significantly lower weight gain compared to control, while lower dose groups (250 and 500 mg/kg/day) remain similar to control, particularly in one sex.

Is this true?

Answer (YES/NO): NO